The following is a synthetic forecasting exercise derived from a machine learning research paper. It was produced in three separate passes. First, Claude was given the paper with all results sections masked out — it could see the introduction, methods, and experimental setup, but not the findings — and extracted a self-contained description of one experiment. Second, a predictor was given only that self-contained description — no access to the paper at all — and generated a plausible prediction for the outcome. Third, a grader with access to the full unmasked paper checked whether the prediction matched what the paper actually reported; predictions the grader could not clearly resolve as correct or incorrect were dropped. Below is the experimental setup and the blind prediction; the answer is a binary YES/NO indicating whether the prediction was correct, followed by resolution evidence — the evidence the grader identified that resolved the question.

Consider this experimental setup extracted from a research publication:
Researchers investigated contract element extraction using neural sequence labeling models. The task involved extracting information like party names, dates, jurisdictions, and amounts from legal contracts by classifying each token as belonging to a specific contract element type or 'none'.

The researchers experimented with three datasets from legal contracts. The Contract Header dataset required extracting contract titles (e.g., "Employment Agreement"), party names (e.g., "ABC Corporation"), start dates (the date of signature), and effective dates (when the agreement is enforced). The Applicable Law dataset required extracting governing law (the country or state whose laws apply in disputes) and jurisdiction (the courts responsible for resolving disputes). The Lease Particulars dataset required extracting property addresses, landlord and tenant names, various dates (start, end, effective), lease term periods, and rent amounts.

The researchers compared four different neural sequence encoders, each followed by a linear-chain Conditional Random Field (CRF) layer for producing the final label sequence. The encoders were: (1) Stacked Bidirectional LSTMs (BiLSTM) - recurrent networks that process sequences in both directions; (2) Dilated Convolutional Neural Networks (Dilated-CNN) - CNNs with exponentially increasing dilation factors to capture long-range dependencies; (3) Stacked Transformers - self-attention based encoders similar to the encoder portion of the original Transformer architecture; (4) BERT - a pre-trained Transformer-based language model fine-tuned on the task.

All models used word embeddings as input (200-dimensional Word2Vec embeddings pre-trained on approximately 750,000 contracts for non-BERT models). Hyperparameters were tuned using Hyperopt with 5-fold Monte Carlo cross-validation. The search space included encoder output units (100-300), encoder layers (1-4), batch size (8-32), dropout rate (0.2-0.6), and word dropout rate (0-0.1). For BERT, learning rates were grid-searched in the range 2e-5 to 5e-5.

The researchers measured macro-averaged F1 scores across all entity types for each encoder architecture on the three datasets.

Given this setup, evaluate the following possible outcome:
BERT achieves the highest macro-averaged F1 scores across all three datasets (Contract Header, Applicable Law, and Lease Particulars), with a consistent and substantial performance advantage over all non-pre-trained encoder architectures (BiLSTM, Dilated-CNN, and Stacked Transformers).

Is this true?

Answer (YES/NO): NO